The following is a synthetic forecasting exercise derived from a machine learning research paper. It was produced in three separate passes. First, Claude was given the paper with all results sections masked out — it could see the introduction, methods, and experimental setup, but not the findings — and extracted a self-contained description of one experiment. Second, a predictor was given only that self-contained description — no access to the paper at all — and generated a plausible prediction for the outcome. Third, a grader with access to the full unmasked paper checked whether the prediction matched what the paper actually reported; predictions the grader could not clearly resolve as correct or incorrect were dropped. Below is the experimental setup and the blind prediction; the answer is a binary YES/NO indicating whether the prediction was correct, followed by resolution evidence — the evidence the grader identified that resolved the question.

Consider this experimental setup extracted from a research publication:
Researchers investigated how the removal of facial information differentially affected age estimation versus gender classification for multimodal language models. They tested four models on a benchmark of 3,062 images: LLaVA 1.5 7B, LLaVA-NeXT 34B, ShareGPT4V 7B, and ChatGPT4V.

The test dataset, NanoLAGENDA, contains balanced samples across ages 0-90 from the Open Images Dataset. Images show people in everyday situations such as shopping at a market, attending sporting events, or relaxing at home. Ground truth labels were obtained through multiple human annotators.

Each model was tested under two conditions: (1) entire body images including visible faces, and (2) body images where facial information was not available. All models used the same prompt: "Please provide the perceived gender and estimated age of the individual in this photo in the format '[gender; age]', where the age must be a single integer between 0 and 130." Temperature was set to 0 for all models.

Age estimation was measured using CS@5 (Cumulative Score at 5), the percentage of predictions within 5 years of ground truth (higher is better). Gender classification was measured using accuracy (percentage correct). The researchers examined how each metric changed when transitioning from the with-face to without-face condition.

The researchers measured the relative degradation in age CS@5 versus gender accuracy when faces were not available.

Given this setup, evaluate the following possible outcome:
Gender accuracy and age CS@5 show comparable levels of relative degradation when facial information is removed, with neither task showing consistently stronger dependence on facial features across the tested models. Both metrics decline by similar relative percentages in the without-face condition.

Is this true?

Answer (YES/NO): NO